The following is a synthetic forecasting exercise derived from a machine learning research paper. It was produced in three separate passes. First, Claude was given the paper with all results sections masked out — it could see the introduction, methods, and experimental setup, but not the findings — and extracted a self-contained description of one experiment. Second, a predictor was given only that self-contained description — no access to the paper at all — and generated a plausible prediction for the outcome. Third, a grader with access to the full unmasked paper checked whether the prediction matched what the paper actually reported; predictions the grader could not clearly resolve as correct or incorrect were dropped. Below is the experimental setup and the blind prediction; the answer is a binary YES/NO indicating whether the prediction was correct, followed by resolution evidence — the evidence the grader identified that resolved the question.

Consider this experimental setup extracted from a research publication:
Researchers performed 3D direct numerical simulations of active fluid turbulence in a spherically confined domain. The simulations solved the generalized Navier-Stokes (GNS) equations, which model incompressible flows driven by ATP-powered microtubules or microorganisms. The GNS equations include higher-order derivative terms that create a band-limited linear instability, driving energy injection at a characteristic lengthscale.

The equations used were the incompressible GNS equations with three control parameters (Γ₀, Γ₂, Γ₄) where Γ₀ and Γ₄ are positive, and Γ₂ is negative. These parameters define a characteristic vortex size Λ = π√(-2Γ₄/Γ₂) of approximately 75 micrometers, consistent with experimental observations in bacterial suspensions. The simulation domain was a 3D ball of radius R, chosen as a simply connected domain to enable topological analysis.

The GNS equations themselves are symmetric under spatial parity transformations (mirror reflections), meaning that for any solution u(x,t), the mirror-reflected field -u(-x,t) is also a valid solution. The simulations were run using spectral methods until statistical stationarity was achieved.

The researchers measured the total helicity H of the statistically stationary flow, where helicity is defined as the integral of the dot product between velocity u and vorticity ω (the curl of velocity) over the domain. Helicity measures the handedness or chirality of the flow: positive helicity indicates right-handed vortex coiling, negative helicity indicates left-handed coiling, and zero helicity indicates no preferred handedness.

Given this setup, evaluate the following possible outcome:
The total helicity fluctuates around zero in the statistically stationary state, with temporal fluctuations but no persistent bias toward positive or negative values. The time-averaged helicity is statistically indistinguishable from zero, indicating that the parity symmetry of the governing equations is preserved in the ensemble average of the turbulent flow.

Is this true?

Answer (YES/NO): NO